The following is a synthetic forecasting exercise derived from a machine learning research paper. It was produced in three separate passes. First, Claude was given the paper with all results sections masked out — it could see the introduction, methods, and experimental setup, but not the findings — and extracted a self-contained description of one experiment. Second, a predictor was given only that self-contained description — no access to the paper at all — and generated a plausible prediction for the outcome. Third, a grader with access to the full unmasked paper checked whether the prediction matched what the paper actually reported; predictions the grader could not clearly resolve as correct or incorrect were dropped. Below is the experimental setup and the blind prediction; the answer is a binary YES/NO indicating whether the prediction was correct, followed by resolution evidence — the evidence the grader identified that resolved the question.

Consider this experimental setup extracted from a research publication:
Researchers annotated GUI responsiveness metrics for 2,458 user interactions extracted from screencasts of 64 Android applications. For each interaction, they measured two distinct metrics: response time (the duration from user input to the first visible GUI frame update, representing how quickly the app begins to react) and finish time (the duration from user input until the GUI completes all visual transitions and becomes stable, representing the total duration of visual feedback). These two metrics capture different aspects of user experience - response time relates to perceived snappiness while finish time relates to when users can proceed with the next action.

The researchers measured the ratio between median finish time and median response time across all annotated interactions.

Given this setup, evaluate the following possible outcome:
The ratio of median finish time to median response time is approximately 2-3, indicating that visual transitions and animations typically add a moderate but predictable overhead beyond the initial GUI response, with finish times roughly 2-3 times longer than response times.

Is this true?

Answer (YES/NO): NO